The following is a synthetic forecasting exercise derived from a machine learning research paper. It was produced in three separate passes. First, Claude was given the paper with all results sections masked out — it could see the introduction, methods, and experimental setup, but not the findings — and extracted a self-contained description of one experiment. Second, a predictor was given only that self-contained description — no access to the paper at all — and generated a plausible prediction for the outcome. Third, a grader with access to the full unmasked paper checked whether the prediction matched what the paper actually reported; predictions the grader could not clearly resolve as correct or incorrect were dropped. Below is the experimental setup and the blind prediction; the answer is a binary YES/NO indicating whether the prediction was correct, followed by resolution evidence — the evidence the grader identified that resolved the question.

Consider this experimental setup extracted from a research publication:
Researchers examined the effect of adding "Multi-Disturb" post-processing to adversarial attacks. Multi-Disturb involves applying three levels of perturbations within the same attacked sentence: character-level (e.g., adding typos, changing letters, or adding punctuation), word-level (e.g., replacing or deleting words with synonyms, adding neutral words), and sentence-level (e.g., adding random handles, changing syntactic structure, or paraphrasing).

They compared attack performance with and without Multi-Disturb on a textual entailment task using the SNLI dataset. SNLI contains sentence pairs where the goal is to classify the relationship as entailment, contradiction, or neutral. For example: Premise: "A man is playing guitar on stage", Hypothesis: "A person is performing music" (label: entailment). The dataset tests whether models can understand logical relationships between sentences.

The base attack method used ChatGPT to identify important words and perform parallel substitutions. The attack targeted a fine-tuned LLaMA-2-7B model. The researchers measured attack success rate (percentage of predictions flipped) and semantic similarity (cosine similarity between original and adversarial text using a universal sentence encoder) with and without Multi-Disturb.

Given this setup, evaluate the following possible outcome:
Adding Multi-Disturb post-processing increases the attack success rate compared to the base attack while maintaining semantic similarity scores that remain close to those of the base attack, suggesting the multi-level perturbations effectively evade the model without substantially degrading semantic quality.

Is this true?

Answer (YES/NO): YES